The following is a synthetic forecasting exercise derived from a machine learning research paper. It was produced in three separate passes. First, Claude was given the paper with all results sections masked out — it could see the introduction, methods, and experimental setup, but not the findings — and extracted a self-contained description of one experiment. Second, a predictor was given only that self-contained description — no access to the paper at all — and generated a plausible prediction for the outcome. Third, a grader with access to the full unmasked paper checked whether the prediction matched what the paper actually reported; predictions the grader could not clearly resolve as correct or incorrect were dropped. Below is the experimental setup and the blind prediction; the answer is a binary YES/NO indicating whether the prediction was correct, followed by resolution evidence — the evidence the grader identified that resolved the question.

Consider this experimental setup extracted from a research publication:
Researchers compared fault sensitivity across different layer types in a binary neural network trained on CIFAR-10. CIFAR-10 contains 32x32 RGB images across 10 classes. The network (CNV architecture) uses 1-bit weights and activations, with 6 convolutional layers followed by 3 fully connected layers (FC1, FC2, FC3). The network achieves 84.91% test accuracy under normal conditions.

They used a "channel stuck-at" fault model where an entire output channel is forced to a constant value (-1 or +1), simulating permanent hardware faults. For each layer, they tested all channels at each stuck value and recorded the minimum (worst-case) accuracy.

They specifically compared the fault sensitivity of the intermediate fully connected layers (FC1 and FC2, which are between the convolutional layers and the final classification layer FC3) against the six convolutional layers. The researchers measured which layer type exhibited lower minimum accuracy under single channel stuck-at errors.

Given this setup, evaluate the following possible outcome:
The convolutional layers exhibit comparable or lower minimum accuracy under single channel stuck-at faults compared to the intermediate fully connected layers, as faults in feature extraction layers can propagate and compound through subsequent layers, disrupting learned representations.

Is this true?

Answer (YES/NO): YES